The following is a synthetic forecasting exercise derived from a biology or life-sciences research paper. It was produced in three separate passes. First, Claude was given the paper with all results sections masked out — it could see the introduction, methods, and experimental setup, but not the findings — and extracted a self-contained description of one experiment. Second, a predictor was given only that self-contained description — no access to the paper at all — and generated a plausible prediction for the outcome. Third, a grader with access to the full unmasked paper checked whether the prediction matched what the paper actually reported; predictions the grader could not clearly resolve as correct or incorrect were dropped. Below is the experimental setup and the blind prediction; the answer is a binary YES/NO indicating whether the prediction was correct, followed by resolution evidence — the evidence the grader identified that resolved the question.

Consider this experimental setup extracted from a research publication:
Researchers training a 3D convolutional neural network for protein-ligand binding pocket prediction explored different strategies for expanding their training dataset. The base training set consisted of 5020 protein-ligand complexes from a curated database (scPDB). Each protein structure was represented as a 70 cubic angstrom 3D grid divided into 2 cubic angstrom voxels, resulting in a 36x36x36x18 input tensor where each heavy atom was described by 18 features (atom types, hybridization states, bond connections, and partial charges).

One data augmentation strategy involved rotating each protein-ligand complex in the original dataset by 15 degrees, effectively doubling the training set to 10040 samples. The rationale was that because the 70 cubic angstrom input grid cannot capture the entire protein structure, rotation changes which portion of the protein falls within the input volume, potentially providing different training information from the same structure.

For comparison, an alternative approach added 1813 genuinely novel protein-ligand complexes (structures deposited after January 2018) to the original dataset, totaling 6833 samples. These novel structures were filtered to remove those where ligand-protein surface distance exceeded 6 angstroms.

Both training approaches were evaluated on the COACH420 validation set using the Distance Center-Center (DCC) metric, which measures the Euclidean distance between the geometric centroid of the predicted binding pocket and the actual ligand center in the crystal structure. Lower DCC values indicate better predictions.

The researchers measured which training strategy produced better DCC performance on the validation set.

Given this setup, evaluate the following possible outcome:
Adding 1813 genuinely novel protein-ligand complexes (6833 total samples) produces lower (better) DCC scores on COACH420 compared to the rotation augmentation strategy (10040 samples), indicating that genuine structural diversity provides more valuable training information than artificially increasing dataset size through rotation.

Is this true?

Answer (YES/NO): NO